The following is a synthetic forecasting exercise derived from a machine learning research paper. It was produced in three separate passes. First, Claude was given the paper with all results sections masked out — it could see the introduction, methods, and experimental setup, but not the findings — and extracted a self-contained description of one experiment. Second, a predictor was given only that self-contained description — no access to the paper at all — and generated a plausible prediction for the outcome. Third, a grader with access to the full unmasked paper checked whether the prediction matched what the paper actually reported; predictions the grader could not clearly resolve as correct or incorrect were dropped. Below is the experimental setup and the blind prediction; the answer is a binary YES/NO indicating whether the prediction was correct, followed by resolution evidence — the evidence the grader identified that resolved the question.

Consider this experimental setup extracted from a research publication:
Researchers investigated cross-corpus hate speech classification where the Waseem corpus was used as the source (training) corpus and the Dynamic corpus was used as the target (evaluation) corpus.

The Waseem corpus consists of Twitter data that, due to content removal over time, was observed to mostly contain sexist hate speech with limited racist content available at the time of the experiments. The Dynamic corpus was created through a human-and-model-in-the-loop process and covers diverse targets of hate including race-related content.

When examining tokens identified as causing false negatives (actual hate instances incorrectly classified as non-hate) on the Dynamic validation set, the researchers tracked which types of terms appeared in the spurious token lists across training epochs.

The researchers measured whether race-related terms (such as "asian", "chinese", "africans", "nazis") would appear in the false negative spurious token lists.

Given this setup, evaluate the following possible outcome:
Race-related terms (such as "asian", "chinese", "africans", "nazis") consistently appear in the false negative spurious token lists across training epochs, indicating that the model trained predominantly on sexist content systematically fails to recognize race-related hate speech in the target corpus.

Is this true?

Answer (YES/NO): YES